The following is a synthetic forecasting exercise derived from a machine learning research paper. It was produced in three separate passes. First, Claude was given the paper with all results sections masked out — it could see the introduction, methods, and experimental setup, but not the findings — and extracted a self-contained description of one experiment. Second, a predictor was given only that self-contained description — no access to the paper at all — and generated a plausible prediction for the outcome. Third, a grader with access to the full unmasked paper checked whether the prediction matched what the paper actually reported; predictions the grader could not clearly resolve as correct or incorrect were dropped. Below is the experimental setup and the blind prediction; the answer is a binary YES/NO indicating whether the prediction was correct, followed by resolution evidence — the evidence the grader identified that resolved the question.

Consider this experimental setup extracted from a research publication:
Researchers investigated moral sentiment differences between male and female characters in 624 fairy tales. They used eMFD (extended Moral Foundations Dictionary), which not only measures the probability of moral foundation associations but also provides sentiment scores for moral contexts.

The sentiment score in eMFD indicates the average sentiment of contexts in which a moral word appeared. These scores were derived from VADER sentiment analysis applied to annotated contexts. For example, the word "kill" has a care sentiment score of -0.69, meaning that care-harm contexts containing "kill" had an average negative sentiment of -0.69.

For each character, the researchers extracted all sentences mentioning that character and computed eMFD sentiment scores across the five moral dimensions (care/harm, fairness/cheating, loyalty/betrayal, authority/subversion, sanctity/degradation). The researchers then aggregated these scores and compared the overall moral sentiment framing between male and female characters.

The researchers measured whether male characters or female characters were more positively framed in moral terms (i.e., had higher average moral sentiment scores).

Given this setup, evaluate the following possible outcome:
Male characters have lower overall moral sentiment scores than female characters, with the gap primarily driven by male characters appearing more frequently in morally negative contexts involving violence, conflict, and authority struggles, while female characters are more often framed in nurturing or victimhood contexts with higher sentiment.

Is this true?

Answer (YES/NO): NO